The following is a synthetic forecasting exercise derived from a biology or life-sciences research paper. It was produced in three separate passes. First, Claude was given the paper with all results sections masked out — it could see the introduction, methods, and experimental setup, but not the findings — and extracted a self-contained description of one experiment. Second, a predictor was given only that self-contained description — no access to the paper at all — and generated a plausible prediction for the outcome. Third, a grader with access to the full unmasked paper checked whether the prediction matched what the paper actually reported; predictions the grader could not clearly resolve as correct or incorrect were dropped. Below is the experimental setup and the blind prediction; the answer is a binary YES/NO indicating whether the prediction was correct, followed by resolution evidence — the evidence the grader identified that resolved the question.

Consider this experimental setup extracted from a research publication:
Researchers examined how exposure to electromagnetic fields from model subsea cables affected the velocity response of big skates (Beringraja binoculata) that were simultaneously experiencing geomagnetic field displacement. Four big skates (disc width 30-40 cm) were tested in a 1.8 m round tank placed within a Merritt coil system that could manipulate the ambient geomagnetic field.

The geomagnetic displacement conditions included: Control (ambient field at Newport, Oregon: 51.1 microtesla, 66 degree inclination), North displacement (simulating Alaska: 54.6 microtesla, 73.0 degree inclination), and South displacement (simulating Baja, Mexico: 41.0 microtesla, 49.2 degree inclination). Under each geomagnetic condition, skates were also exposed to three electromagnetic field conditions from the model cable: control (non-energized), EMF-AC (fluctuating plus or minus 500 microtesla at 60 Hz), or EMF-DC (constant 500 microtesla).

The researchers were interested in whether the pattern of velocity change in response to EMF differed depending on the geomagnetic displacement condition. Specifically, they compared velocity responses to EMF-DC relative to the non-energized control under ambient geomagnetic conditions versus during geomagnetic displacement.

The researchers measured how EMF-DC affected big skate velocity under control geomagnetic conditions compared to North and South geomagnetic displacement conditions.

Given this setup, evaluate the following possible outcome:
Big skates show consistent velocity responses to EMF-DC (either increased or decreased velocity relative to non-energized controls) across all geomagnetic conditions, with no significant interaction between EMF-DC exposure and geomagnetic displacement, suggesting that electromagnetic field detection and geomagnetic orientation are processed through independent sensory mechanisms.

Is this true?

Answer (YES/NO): NO